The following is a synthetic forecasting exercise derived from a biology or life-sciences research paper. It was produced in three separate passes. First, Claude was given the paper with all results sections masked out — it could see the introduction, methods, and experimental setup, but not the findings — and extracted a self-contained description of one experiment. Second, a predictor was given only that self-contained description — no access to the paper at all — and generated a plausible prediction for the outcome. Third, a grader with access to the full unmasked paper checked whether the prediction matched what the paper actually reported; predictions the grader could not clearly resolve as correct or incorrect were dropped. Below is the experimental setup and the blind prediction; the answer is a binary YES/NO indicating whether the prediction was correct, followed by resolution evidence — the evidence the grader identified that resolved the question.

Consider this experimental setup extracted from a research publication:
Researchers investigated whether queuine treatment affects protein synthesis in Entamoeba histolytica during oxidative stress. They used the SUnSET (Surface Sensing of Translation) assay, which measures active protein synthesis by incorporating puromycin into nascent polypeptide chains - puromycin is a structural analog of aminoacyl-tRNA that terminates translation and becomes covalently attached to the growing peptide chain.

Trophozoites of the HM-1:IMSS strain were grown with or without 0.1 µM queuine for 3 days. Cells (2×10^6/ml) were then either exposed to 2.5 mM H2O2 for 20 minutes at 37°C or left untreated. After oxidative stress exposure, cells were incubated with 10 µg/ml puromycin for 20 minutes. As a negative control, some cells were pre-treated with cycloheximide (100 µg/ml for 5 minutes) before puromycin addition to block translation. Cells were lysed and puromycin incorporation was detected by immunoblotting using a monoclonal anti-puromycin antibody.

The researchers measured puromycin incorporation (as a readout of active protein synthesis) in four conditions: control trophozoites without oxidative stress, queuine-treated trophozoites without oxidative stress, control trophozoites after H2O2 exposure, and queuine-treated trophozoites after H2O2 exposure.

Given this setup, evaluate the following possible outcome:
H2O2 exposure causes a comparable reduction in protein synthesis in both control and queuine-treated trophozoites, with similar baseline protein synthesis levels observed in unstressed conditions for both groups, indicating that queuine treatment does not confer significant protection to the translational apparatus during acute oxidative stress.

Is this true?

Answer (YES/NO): NO